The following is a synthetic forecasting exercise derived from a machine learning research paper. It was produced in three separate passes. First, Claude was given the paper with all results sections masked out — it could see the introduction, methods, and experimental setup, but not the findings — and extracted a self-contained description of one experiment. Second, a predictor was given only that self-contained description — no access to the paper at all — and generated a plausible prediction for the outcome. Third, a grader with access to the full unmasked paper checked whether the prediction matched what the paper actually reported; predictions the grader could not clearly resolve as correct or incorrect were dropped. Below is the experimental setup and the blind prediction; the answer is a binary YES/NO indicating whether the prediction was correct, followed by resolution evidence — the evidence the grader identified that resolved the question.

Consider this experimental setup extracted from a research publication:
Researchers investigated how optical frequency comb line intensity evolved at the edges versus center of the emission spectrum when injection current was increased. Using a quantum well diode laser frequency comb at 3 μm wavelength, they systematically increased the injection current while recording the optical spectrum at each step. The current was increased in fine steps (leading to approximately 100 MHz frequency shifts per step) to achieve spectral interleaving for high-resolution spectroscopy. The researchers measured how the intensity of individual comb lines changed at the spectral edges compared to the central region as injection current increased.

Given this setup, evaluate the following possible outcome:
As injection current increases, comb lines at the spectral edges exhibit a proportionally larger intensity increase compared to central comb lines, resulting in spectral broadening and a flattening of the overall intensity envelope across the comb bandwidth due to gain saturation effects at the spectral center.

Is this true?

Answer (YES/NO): NO